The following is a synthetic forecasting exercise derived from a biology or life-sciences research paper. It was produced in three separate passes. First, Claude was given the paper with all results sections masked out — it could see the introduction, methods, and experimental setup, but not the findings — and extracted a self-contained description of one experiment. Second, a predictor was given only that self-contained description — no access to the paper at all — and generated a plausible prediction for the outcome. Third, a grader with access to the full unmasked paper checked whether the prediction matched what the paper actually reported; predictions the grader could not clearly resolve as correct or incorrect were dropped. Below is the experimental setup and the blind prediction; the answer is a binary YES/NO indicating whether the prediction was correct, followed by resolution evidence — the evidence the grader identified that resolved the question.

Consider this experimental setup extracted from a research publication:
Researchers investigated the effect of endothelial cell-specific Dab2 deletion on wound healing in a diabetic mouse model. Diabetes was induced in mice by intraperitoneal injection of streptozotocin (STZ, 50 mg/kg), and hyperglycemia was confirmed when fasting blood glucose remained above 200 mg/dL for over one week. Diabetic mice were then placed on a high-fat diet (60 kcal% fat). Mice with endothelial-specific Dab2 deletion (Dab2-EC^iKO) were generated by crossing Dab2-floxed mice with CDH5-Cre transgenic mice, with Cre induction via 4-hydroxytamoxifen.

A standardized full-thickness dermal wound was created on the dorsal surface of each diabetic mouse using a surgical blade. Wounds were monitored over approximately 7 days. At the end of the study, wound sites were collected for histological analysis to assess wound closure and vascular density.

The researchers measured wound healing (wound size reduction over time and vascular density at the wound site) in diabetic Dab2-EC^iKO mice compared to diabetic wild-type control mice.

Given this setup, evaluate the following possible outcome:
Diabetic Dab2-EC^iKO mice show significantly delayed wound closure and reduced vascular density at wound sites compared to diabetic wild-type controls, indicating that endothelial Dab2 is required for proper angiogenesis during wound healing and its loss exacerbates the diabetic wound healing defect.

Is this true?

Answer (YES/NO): YES